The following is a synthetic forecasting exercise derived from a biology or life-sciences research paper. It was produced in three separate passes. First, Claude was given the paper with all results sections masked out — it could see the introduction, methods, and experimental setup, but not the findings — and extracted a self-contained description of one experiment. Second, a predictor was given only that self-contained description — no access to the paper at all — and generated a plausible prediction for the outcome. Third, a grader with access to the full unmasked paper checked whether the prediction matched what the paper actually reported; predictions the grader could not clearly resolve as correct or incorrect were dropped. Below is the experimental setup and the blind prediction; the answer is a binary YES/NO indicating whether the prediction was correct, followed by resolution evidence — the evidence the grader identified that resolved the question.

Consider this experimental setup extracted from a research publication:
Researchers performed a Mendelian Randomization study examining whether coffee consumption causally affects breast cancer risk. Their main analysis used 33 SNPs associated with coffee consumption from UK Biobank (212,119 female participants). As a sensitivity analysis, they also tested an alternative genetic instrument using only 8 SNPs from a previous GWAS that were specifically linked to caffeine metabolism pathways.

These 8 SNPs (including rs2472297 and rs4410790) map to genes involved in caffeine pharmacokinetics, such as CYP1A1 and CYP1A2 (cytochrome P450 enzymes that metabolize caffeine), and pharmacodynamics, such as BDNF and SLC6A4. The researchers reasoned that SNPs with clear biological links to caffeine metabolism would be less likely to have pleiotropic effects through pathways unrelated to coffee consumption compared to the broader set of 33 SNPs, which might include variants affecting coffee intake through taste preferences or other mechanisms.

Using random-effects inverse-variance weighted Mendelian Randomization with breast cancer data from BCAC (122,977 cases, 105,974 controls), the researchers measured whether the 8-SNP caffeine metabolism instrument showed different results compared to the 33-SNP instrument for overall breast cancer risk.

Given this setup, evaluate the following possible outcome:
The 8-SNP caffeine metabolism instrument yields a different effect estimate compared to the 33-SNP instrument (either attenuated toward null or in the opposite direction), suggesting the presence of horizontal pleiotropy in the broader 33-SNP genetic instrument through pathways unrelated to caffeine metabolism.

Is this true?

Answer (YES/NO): NO